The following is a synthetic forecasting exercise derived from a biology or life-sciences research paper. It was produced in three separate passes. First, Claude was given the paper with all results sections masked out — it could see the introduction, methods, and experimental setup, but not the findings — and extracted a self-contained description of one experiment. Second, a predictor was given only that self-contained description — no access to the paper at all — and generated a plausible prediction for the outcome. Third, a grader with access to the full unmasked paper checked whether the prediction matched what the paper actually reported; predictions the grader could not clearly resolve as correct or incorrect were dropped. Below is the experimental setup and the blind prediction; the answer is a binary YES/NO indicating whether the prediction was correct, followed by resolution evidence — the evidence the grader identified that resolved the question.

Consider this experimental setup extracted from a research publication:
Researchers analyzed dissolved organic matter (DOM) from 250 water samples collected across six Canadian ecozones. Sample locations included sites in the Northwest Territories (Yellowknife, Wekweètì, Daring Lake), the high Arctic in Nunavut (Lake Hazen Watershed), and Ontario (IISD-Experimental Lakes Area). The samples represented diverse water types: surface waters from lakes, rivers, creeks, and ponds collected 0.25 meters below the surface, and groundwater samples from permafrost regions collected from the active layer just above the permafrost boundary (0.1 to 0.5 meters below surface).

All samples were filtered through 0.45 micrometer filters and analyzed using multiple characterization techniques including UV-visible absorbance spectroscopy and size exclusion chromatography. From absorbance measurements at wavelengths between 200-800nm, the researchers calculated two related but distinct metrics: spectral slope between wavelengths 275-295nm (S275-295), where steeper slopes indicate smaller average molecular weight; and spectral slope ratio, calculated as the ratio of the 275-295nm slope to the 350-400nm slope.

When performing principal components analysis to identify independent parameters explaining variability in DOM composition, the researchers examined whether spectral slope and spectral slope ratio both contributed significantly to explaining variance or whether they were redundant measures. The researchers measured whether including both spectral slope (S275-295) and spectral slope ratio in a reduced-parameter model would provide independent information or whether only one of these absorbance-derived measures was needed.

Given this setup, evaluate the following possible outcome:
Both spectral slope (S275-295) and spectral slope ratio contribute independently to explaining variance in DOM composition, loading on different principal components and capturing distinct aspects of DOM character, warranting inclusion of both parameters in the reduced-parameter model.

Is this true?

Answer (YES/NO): NO